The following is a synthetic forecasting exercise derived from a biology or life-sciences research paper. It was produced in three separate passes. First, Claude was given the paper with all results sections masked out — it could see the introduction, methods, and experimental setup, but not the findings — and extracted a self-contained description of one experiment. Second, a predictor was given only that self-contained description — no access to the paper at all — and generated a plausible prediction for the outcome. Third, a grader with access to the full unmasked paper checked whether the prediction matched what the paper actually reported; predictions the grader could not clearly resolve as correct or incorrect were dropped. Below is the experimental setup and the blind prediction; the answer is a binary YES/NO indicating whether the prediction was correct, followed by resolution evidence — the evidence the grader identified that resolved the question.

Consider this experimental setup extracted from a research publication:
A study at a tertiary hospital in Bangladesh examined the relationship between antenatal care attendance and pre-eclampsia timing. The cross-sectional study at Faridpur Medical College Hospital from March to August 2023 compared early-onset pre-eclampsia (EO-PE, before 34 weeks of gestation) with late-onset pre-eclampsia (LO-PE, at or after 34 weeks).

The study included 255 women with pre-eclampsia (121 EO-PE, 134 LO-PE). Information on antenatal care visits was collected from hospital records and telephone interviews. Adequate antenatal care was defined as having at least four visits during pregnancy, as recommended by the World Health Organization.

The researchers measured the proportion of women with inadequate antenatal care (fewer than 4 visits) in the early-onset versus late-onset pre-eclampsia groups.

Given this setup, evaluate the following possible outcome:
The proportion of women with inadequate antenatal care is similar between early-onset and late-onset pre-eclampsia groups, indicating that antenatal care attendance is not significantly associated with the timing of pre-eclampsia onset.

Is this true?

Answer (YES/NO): YES